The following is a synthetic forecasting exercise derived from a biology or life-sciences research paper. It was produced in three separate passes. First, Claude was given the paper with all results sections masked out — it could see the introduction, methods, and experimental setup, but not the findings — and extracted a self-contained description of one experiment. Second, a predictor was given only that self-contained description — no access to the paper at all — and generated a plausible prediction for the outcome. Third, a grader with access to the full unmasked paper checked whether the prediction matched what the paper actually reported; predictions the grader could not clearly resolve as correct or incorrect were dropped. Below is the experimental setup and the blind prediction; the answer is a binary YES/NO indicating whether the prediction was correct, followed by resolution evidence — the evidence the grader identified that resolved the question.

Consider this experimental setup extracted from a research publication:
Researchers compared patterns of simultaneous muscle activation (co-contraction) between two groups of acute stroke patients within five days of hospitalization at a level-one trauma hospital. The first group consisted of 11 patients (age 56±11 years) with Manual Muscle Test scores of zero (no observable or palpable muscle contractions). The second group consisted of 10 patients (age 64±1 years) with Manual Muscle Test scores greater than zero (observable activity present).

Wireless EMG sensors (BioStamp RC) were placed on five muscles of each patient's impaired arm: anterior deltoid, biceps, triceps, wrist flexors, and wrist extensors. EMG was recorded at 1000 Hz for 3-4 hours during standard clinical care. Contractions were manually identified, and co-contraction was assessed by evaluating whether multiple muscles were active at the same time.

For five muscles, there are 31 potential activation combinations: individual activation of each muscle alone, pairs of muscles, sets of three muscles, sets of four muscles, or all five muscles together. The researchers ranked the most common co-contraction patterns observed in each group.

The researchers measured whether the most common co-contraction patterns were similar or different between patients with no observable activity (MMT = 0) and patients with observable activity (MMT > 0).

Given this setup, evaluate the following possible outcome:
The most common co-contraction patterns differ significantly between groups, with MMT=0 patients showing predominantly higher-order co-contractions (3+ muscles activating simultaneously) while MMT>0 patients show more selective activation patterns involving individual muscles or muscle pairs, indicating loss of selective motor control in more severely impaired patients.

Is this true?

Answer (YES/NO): NO